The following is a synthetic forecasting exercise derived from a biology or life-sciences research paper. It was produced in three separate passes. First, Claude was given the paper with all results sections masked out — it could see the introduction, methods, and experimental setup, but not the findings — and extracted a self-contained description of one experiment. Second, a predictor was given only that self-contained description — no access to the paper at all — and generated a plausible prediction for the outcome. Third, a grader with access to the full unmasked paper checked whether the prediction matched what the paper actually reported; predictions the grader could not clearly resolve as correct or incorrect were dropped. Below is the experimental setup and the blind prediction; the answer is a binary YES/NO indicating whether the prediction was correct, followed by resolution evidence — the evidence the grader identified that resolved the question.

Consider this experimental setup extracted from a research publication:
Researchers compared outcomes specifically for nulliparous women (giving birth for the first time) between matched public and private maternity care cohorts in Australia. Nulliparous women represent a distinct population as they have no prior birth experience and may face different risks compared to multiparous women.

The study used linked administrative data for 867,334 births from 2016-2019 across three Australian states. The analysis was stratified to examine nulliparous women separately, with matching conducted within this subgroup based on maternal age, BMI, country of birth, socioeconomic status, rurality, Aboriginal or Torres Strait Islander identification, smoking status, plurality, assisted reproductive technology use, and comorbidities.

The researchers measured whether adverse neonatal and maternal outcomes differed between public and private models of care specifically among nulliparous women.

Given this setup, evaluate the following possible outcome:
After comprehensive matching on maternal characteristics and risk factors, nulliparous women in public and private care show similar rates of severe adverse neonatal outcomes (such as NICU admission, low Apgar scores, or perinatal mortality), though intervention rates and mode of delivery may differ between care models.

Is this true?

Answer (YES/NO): NO